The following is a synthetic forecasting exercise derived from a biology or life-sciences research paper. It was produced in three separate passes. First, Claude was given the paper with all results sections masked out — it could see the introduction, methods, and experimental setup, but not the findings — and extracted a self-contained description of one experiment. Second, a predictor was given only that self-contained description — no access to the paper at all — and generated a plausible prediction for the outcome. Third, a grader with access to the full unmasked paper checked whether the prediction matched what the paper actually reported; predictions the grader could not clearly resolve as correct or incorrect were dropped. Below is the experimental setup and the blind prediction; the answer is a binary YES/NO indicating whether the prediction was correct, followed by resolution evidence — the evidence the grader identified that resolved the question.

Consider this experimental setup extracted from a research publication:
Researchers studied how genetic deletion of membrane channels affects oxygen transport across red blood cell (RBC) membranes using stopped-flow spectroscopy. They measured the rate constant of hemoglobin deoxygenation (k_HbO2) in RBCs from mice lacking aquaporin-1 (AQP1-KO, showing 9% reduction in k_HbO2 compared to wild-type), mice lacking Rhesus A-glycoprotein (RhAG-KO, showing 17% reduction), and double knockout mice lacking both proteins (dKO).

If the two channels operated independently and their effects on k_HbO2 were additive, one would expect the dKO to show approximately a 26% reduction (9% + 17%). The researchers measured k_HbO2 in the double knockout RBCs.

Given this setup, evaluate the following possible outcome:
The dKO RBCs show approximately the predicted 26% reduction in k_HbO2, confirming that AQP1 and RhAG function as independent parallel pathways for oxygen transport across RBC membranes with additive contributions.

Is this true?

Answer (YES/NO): NO